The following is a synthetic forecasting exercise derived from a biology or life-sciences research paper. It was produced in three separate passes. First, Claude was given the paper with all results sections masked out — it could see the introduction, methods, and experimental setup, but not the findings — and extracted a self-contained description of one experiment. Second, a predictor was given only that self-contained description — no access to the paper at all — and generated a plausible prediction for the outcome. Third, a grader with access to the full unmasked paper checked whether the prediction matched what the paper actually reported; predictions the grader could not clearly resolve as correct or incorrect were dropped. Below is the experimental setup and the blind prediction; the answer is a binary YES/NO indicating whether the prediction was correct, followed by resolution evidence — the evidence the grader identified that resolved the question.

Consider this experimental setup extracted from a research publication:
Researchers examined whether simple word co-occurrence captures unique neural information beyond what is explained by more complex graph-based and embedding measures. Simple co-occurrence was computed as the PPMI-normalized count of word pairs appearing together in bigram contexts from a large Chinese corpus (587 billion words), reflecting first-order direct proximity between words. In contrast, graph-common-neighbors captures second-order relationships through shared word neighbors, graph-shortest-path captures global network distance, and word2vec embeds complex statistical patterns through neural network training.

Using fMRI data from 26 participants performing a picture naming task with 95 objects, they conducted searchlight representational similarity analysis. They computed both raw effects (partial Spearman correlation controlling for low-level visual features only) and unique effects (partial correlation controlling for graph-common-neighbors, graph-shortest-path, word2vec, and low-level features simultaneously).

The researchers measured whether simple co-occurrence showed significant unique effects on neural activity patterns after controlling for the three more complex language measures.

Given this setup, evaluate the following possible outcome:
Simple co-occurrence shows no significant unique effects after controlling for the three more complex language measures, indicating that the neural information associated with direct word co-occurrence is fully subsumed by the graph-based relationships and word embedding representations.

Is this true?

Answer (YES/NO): NO